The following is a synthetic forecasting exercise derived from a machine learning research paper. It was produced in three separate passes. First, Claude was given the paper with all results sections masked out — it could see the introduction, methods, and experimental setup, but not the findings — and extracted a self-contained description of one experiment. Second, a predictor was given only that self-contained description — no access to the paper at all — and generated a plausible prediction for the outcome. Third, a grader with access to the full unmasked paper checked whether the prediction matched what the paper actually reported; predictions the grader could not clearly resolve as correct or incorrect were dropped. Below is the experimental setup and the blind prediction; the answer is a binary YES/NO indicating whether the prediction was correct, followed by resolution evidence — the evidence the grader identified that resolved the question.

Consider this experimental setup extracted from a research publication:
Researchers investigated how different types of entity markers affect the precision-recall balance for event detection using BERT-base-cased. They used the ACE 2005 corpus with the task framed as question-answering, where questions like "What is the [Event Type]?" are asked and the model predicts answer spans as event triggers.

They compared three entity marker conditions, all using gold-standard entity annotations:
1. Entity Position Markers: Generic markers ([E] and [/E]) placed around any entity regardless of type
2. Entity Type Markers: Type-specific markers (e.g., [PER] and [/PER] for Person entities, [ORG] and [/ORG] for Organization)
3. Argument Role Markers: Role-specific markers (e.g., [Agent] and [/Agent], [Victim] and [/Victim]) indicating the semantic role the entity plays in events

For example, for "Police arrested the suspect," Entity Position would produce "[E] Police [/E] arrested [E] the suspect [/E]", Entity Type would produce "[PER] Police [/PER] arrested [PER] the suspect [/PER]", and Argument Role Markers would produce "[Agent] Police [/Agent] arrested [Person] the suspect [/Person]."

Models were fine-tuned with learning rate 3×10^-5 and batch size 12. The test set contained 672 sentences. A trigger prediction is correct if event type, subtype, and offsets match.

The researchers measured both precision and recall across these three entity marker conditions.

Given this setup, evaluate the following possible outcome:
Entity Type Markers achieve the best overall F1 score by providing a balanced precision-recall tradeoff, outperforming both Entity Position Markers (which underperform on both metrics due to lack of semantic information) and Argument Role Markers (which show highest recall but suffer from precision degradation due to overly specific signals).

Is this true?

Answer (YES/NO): NO